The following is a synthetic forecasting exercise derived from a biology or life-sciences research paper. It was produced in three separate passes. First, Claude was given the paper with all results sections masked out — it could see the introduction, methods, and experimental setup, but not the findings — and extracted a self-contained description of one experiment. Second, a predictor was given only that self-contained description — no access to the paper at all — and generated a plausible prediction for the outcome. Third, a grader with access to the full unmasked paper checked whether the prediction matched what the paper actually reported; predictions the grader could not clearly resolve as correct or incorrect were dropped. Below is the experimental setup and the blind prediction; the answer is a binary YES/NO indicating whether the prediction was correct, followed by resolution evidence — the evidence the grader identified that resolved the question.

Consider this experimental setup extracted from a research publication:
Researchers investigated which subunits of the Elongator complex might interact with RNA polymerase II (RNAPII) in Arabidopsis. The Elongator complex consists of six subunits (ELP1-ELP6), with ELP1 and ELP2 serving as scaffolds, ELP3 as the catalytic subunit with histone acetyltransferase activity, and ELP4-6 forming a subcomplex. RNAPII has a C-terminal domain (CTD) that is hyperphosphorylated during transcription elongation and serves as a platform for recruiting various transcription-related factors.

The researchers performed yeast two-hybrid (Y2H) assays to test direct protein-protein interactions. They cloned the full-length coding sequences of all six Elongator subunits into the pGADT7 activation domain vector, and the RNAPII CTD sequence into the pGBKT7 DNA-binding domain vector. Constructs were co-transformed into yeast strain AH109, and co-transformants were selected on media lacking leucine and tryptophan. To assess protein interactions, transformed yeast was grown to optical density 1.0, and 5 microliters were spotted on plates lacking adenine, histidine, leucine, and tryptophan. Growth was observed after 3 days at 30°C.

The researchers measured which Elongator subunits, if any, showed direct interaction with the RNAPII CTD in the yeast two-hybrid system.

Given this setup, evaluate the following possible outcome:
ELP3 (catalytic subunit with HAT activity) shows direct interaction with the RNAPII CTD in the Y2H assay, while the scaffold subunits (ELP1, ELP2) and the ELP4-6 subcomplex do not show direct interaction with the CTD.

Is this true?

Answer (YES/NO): NO